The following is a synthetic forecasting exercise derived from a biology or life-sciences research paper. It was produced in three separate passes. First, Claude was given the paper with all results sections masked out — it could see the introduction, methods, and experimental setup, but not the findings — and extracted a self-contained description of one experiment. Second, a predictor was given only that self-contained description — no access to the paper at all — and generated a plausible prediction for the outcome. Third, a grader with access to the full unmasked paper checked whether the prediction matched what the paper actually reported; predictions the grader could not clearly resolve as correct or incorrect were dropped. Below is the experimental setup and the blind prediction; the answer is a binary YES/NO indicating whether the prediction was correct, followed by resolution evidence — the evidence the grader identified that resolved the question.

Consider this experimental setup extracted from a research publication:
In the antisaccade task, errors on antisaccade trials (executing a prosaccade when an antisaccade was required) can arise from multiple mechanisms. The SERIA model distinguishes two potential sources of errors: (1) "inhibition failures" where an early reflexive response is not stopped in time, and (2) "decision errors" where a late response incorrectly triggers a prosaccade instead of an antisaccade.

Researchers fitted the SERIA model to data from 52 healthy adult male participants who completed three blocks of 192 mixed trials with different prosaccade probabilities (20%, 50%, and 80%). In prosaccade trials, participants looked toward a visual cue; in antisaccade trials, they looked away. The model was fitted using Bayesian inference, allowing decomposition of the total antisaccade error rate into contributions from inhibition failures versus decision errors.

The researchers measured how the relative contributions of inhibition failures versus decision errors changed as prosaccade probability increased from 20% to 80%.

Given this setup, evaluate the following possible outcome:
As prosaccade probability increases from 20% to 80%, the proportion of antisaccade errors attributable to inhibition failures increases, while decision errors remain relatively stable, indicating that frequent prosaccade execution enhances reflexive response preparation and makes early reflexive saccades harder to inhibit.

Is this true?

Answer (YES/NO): NO